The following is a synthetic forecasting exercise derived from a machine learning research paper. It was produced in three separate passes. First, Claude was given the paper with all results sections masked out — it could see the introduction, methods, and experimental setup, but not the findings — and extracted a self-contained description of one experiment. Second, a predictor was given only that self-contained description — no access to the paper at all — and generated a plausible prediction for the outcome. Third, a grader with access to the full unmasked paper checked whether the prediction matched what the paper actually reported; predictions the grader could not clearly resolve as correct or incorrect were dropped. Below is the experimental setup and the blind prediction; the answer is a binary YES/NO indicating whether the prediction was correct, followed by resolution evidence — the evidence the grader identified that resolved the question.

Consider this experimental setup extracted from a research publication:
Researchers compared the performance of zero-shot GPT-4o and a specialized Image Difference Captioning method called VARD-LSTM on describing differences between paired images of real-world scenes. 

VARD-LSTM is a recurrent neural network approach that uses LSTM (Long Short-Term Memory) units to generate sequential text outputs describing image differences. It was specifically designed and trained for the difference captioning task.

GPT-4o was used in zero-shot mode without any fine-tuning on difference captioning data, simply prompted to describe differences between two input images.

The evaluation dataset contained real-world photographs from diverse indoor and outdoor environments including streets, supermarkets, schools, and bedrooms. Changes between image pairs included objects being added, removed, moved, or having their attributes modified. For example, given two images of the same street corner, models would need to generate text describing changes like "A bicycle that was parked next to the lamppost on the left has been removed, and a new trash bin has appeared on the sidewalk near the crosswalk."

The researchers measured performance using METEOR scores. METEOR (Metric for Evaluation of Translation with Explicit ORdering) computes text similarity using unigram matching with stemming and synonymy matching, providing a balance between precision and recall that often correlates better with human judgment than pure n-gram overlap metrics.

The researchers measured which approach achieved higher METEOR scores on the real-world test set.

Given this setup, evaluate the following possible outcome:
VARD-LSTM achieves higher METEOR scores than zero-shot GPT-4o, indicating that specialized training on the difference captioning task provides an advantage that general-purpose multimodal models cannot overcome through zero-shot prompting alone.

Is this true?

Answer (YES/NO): NO